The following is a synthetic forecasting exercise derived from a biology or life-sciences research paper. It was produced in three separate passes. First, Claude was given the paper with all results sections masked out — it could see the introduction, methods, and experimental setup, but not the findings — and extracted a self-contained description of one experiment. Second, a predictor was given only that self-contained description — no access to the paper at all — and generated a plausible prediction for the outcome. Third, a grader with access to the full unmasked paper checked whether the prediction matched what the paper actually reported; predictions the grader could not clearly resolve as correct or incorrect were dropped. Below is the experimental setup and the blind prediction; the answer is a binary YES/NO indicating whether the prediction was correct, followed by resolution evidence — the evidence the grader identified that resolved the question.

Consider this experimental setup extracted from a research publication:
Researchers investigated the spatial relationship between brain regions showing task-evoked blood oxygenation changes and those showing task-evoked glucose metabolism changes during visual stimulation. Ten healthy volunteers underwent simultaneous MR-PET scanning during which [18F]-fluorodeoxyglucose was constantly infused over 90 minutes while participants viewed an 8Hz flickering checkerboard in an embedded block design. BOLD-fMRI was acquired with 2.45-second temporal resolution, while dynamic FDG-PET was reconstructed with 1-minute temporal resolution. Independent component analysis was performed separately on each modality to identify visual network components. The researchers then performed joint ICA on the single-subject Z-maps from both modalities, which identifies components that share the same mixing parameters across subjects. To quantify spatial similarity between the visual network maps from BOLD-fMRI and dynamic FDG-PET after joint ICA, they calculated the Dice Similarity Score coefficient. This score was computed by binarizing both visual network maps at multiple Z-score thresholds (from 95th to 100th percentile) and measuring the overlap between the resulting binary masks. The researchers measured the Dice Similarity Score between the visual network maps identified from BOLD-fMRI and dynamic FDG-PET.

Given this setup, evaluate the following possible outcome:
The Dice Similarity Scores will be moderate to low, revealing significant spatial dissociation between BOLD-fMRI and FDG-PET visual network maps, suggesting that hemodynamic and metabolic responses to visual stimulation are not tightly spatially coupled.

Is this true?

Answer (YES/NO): NO